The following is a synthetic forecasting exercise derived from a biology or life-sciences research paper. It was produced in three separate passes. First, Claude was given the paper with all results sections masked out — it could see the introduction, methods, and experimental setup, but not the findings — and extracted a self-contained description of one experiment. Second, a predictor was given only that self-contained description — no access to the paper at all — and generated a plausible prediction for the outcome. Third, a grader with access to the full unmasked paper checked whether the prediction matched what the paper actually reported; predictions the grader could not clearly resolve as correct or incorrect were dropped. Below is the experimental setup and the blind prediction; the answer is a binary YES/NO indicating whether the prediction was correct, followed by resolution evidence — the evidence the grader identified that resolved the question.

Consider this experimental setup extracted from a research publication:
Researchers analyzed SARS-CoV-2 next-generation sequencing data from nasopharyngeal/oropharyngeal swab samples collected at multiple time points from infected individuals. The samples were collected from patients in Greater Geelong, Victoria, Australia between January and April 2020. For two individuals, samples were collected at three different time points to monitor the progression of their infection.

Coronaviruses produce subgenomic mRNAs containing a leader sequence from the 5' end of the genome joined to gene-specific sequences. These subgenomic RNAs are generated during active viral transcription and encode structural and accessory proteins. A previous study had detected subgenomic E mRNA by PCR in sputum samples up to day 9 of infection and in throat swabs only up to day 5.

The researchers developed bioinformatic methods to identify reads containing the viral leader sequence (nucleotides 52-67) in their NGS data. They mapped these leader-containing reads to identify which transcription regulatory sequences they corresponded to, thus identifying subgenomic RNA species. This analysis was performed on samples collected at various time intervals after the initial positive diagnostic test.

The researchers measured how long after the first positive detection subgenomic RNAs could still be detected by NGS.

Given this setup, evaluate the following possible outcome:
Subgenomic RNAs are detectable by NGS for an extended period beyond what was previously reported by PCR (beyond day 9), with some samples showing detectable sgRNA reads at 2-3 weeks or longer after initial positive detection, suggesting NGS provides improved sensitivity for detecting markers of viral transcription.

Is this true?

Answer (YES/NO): YES